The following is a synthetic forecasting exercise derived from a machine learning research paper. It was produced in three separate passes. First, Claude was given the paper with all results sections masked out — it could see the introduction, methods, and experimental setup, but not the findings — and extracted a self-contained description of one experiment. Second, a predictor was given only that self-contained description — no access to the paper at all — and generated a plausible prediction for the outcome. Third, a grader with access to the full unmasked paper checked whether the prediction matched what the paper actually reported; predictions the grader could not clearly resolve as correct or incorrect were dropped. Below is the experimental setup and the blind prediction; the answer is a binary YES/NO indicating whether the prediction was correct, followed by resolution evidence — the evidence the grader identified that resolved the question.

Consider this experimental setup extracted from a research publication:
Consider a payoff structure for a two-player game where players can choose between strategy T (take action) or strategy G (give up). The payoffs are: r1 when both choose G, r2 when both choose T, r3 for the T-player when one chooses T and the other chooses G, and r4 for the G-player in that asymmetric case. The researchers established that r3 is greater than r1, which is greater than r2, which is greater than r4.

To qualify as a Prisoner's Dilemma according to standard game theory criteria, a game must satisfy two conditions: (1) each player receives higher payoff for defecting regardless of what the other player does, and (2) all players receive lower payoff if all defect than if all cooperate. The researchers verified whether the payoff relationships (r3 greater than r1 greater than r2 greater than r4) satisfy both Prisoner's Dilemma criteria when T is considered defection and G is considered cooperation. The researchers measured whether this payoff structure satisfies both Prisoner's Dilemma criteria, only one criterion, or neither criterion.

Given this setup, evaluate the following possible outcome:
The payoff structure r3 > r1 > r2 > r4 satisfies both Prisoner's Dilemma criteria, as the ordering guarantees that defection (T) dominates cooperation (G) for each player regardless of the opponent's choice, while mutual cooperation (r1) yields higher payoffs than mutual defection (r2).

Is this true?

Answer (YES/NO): YES